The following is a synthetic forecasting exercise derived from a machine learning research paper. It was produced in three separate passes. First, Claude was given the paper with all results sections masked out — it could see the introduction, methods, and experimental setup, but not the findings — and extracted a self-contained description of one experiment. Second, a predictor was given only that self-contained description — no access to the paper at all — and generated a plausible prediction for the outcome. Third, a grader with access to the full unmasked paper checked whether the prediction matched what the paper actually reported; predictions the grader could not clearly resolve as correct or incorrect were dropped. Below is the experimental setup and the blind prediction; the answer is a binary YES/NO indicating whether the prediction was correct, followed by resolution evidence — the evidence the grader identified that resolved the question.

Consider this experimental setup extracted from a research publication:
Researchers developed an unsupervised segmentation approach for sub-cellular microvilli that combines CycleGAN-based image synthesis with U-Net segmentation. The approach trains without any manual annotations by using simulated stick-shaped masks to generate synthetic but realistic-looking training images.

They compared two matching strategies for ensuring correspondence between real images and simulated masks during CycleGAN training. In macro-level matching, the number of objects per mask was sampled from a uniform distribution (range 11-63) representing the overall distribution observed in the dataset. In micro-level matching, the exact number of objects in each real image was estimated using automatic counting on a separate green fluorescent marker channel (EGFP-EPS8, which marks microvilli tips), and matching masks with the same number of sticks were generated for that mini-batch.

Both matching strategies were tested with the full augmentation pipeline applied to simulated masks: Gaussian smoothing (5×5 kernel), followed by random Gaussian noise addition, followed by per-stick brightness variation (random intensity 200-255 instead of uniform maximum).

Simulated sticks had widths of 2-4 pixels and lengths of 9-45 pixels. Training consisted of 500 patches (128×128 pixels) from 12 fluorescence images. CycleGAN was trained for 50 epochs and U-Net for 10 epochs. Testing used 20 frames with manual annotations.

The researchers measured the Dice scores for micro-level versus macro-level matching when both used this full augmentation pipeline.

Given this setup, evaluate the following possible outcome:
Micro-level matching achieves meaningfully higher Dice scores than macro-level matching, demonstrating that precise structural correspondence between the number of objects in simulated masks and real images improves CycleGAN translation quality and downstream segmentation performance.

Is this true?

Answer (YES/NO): NO